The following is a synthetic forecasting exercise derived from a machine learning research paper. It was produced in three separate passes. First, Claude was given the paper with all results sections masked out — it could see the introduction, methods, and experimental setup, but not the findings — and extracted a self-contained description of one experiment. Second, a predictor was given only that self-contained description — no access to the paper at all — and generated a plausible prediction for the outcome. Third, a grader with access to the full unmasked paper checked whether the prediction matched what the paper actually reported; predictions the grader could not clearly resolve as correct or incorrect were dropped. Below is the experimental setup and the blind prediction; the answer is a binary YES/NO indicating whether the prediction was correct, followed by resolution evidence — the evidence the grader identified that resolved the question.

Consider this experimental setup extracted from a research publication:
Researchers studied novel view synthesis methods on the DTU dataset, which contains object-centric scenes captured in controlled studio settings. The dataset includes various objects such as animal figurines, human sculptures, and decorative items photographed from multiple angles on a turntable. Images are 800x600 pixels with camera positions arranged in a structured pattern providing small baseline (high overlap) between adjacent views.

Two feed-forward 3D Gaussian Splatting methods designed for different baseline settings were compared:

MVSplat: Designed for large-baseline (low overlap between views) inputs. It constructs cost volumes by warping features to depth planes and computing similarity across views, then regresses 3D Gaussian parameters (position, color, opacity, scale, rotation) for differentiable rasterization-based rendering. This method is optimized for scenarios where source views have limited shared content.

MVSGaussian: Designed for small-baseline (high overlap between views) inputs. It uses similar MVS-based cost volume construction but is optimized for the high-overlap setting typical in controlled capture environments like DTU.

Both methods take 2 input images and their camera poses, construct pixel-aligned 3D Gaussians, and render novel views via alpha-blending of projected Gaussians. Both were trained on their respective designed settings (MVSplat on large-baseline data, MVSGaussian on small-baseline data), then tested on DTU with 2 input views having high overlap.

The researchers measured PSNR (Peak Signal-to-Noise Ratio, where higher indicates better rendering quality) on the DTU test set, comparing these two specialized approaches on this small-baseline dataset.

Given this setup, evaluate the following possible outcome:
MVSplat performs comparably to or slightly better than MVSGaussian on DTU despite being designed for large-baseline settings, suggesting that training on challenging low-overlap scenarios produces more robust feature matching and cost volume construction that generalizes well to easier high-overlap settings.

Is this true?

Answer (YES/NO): NO